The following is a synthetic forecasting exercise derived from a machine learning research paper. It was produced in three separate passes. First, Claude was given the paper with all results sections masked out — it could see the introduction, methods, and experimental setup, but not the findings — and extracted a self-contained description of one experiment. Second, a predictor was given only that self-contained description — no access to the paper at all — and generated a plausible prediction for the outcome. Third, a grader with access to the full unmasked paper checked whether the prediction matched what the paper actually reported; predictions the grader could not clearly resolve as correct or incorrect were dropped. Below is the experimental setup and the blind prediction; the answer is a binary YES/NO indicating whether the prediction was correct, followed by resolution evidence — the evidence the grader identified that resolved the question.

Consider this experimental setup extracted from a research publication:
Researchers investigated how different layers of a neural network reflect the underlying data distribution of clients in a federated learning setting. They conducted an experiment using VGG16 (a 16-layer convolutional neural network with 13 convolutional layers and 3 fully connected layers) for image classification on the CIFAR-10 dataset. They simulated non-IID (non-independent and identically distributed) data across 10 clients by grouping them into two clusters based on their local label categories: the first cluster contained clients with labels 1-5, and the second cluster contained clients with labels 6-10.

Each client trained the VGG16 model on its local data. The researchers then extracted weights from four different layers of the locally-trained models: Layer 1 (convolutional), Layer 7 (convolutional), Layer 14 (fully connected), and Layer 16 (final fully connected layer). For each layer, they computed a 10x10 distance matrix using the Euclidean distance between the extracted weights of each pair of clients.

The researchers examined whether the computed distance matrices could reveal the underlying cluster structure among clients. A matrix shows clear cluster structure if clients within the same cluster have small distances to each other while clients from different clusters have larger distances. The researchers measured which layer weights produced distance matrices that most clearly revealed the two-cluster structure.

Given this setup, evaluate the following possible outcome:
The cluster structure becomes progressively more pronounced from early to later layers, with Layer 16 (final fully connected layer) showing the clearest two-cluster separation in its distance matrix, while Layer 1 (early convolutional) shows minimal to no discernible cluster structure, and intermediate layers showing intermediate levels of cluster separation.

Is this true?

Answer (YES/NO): NO